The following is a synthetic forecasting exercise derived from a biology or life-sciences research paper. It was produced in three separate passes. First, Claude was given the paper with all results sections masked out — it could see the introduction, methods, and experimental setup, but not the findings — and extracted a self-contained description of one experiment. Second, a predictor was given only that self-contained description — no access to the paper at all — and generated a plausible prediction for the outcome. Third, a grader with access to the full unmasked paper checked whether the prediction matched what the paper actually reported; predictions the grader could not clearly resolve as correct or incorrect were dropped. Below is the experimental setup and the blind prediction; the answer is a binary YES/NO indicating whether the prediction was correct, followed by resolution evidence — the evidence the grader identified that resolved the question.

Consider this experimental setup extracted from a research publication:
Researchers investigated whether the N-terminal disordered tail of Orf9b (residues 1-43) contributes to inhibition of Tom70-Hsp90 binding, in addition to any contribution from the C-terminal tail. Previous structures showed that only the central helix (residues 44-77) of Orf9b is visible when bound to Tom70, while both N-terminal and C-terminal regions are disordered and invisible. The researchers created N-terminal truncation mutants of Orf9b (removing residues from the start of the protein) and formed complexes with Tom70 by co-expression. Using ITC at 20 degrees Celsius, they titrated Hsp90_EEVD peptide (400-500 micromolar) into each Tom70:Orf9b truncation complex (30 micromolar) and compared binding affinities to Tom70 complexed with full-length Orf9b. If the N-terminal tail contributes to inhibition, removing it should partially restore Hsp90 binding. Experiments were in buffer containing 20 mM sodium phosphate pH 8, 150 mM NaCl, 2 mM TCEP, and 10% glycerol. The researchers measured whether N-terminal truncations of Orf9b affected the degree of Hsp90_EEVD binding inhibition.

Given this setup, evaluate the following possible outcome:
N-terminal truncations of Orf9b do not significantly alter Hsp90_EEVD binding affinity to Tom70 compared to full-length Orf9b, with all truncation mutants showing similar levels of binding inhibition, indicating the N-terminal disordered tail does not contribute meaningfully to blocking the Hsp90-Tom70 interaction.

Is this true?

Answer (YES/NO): YES